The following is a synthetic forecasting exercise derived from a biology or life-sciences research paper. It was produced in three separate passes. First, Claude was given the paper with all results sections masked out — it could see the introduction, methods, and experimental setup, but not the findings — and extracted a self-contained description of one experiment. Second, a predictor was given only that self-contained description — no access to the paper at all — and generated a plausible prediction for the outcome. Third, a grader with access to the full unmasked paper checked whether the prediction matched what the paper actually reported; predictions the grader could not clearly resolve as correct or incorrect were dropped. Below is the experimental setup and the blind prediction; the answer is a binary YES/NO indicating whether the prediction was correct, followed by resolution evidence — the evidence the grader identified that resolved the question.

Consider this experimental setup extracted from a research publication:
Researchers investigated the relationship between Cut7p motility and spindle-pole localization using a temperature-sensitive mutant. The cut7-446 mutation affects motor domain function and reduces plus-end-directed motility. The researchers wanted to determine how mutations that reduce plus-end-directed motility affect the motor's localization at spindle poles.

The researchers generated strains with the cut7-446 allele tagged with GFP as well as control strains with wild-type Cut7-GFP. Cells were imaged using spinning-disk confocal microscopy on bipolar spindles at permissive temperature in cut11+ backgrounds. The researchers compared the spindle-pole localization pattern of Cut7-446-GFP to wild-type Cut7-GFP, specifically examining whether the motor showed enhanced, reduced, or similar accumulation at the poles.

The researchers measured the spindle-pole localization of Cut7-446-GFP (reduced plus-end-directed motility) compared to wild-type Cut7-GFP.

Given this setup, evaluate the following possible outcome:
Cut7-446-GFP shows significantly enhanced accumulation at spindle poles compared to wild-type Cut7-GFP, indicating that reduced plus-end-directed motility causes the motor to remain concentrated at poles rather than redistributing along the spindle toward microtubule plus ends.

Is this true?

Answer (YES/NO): NO